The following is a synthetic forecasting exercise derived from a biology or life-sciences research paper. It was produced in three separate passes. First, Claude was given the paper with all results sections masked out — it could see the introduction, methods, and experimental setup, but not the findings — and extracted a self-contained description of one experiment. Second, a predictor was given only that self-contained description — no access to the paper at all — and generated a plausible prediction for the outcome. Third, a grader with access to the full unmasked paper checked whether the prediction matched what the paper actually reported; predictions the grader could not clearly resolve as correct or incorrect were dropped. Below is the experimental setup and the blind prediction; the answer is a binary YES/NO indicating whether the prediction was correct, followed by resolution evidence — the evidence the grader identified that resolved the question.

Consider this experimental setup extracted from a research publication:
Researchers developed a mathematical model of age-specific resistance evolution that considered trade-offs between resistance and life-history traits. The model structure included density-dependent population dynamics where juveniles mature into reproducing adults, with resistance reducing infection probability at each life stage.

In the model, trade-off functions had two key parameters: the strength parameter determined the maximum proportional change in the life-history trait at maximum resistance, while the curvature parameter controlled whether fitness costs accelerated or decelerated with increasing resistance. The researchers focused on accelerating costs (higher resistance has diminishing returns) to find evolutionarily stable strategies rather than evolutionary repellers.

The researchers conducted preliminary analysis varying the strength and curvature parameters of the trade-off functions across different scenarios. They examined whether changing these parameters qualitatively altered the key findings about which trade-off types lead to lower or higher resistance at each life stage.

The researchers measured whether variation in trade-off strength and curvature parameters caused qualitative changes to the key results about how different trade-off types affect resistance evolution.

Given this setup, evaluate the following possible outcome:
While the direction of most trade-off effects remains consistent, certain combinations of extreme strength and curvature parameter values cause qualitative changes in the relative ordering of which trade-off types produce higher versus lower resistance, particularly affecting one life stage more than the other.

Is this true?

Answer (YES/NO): NO